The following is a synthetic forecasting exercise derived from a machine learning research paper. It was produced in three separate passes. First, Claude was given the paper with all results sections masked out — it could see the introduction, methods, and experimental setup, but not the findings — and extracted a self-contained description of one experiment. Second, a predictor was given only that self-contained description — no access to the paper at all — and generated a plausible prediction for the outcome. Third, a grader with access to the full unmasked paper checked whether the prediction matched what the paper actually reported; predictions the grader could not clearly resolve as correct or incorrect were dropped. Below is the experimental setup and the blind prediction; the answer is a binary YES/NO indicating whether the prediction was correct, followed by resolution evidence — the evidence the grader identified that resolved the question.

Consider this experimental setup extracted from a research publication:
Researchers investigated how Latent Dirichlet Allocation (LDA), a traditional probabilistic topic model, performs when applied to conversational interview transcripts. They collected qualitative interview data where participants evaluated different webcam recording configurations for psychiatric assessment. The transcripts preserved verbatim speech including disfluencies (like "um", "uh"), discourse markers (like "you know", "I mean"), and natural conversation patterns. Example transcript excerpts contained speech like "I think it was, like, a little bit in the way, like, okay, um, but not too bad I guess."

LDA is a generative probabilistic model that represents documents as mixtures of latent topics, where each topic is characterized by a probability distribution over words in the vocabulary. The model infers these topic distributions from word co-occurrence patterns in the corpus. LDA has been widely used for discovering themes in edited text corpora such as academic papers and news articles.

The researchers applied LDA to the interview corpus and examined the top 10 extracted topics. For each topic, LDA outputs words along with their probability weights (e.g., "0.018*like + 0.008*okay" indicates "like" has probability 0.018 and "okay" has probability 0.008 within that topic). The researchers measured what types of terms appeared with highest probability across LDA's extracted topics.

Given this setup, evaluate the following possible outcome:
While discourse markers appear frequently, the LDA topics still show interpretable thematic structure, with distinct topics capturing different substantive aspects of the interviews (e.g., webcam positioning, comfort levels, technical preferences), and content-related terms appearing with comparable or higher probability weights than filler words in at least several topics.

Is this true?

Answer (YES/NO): NO